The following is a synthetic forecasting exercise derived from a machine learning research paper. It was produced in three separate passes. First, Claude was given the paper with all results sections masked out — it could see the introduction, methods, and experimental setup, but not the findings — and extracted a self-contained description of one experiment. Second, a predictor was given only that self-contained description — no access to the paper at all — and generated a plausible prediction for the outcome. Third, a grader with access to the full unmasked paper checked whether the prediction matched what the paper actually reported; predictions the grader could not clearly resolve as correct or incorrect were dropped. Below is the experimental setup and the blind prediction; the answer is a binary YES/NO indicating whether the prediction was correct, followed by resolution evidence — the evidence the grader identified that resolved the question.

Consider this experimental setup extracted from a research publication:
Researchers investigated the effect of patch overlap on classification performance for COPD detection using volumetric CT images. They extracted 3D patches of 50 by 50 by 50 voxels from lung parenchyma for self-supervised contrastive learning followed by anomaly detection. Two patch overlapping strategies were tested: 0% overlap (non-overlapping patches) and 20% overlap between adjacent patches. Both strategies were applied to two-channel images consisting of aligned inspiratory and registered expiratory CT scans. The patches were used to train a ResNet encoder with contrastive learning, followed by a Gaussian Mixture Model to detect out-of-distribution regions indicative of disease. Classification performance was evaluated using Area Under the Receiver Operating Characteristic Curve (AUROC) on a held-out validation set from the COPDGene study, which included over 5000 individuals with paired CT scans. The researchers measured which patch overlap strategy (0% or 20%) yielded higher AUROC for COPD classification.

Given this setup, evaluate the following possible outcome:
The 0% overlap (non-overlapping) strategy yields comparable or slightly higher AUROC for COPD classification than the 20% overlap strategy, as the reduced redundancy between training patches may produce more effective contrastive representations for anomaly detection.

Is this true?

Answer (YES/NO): NO